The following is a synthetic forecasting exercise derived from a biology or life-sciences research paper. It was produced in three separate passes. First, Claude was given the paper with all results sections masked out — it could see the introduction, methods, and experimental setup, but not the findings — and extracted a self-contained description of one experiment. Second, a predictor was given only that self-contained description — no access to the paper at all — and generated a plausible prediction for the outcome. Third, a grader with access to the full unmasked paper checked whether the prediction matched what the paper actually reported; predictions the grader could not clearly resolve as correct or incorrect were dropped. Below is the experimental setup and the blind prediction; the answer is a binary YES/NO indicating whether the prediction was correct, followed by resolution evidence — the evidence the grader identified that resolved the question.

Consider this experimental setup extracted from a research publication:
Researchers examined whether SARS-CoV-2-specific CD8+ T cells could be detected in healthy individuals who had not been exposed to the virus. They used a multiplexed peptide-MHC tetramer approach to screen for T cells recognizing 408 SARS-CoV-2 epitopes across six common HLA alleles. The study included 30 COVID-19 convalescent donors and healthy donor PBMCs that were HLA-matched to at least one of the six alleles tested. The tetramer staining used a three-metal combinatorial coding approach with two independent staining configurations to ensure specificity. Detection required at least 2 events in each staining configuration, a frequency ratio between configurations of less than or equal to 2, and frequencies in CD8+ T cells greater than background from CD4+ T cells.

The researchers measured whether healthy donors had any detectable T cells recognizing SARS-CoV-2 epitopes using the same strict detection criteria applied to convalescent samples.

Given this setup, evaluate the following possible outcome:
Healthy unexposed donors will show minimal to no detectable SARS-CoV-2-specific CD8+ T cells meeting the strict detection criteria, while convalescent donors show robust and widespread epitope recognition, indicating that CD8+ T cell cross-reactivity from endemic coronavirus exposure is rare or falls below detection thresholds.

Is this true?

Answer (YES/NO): YES